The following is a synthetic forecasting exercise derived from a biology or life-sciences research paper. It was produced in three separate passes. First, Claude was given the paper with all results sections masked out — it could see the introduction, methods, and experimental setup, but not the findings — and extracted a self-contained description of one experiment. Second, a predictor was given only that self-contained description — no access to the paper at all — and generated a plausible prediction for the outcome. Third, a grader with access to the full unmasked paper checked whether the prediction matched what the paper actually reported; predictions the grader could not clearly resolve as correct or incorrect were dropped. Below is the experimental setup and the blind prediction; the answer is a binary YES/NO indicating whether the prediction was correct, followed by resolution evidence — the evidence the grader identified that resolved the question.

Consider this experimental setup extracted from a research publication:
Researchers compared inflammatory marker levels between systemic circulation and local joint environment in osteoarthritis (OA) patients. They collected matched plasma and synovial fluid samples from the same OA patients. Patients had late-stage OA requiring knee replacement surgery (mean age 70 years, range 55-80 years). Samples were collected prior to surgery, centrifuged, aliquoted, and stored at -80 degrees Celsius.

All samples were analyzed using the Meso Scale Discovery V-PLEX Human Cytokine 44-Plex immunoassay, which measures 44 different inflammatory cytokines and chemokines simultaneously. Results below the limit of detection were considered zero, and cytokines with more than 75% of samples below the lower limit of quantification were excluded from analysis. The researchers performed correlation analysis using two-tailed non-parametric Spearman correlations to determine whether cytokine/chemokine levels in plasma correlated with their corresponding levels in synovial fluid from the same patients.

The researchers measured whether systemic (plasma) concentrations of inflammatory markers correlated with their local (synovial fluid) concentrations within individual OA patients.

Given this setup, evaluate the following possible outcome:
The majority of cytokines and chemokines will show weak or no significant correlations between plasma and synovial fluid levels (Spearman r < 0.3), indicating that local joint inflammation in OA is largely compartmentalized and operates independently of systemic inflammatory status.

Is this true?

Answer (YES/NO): YES